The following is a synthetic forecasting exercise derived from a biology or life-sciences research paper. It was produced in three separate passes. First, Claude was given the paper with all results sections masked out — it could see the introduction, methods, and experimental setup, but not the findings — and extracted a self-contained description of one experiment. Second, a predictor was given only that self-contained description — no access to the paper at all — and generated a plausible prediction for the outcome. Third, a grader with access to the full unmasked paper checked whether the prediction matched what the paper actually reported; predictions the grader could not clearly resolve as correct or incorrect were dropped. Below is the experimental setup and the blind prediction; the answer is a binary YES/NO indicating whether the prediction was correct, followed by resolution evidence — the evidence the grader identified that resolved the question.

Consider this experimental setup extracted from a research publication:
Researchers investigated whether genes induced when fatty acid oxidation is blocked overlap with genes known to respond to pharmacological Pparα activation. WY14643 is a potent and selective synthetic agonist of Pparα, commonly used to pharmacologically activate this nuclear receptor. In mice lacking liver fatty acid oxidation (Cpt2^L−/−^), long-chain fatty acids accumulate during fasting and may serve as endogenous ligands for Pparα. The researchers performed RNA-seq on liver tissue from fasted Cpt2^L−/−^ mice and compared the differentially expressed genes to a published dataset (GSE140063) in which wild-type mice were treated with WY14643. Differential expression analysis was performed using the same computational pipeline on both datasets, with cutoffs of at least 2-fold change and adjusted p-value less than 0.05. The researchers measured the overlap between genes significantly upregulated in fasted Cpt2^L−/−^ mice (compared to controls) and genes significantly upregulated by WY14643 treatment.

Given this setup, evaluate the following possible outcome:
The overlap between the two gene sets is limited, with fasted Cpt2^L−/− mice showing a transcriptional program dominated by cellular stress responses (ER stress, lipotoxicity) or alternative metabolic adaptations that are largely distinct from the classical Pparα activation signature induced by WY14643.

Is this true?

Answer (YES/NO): NO